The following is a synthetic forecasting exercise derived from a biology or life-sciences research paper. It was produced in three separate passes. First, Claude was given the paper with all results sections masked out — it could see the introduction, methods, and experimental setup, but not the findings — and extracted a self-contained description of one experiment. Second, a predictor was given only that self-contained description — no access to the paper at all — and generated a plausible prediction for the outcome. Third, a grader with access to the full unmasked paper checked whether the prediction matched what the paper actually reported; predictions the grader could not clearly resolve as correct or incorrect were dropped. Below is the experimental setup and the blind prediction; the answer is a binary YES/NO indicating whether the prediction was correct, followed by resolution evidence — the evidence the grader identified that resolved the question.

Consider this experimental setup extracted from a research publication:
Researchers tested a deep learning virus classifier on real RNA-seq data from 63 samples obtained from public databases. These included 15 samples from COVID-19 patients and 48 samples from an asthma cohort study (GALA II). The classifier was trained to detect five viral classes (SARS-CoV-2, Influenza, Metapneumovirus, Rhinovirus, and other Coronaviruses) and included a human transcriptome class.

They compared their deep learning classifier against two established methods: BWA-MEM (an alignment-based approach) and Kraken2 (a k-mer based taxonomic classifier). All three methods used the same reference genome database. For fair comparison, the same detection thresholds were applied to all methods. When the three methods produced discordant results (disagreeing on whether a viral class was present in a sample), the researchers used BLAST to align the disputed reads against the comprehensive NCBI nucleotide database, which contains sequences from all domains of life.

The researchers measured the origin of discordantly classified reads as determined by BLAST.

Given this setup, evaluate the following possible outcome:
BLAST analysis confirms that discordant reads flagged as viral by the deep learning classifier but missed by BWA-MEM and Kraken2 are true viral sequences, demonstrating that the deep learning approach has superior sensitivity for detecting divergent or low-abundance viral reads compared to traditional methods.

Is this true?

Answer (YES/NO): NO